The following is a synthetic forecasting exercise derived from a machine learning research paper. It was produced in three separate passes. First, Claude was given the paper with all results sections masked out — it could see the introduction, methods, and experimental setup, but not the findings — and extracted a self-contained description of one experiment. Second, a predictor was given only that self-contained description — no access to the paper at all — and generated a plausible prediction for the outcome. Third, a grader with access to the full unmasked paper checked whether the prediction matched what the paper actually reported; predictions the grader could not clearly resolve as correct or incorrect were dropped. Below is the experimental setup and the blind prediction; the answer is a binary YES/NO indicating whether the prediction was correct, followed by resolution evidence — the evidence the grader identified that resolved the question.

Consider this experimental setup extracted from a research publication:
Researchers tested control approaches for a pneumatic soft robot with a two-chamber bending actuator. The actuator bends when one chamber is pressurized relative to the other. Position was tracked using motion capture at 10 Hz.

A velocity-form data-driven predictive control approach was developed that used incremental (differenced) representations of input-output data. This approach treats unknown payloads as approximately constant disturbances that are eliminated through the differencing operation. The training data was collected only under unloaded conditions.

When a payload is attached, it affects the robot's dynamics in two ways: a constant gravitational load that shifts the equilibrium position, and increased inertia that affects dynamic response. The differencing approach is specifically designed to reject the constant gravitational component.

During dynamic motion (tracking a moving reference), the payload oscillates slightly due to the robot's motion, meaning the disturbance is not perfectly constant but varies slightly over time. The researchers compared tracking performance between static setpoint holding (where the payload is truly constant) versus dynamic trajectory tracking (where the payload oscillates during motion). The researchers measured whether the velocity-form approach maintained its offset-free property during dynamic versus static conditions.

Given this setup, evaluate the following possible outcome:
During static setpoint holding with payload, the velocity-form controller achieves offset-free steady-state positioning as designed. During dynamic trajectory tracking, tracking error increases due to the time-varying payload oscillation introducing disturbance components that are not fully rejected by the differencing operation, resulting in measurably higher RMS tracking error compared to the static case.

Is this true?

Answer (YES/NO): YES